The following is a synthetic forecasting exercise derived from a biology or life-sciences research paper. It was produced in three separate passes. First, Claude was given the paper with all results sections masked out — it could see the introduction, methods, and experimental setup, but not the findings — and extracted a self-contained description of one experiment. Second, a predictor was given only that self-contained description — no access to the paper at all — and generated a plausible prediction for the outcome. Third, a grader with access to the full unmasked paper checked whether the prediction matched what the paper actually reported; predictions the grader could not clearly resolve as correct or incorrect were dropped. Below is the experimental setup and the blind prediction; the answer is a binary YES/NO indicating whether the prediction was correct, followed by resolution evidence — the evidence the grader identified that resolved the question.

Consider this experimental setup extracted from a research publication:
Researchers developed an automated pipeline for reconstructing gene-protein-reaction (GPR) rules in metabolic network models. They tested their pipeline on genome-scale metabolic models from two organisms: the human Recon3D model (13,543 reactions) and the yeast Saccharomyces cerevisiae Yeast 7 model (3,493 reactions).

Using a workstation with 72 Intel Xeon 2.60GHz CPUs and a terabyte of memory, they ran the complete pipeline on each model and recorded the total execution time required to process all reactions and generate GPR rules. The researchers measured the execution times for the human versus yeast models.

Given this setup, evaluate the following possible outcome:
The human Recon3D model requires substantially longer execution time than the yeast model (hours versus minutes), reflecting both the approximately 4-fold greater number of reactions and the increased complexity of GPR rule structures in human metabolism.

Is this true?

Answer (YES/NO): NO